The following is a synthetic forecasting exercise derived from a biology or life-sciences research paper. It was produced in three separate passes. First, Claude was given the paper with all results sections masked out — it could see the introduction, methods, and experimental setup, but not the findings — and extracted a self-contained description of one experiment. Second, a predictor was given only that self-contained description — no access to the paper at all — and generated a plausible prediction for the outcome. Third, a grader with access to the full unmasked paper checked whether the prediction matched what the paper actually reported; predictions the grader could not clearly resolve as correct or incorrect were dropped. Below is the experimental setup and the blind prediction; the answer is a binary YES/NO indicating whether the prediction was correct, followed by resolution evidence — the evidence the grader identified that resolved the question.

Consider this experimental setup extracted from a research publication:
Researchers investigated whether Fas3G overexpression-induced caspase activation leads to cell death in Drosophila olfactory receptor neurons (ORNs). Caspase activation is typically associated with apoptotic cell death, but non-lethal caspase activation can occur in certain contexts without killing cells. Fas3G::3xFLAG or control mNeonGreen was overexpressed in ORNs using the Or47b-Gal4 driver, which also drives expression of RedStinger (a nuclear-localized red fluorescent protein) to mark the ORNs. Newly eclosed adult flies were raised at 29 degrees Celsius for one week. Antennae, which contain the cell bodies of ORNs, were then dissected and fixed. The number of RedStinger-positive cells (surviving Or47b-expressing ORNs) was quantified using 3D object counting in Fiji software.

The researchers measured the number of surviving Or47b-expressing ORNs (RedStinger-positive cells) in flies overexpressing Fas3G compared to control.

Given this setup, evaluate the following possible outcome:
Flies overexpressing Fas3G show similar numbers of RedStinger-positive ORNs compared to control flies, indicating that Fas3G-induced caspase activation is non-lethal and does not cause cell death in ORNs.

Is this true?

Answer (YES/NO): YES